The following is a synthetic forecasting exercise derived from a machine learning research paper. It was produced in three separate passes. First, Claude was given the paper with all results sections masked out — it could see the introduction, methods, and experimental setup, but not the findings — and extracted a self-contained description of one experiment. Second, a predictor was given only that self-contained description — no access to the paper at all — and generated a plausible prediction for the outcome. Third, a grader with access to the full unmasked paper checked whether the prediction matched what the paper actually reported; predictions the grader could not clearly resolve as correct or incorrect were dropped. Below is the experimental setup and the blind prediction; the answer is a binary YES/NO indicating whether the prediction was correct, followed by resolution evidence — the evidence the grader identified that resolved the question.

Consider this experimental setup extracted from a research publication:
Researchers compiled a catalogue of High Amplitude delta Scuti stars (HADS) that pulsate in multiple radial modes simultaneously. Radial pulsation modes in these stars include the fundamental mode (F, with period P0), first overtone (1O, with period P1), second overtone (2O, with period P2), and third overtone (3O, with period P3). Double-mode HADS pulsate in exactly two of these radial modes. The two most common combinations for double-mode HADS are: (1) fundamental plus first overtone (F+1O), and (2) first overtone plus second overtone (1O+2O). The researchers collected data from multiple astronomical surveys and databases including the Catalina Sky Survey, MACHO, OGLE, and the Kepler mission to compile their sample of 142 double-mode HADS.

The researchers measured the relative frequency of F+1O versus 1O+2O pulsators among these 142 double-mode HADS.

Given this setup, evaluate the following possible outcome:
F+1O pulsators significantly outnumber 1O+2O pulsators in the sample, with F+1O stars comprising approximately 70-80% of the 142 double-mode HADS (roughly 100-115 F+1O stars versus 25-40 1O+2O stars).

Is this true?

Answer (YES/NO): NO